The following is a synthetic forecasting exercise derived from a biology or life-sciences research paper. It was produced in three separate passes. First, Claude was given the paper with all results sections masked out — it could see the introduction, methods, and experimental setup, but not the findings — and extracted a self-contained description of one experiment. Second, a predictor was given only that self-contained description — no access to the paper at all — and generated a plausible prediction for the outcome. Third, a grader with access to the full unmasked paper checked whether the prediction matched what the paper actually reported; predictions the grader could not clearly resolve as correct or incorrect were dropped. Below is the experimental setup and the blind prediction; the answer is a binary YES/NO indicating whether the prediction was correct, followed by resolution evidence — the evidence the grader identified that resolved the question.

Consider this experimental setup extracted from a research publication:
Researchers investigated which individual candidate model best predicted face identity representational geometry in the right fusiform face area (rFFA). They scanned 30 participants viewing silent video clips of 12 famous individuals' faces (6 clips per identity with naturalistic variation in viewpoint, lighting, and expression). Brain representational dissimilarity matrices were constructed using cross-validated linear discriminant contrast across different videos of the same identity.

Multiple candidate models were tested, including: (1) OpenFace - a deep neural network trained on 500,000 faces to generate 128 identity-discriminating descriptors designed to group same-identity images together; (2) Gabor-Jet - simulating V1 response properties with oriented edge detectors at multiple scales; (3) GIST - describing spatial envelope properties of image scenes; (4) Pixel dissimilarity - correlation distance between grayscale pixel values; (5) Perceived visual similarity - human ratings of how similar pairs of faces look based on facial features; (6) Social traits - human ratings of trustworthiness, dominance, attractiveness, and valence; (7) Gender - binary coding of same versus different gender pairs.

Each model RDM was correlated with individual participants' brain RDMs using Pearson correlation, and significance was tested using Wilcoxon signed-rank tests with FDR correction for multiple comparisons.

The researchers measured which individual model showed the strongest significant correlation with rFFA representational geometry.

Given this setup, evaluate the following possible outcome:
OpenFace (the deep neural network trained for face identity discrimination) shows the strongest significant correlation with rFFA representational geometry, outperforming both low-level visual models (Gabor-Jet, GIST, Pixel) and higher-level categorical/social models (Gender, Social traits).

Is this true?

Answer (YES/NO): NO